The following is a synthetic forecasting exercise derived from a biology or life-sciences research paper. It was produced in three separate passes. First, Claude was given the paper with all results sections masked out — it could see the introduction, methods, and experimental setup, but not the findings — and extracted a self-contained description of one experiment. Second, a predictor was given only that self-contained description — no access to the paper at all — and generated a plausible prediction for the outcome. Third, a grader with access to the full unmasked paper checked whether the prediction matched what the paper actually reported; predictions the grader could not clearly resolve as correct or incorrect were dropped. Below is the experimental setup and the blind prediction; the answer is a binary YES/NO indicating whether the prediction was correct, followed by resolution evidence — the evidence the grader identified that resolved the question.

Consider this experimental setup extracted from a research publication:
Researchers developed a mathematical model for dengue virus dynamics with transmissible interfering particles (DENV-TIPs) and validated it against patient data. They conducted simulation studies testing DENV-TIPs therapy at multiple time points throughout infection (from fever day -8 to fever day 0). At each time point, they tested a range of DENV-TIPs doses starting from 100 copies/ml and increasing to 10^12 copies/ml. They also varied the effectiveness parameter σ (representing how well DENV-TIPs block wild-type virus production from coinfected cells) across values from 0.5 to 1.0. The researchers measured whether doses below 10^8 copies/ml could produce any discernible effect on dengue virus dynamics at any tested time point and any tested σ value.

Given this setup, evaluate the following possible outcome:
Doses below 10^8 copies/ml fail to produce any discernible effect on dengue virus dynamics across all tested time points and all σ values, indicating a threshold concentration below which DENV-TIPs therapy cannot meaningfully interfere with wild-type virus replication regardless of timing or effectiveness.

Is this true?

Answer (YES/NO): YES